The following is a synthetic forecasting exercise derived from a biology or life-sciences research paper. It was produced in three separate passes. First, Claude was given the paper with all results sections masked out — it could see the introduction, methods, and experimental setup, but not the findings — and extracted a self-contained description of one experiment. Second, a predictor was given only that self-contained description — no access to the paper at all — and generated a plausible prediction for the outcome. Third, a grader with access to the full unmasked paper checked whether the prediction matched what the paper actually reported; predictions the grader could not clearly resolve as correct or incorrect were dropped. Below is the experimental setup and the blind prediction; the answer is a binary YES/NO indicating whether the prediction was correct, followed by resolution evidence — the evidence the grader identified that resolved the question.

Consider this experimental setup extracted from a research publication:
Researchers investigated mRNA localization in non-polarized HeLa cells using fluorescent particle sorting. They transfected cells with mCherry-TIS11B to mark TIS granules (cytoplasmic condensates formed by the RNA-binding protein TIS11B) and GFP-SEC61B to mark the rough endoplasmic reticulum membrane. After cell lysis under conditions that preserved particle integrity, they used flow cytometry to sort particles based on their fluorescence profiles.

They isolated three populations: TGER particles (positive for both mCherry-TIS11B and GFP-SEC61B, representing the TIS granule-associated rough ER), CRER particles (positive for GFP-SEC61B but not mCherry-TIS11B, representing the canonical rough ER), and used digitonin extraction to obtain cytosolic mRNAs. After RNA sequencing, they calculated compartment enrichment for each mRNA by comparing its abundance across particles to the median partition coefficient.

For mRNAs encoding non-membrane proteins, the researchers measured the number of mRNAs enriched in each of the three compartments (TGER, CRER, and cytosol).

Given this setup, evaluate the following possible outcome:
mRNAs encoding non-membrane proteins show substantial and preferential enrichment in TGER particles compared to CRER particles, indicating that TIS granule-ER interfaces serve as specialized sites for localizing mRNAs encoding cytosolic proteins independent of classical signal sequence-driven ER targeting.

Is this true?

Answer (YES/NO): YES